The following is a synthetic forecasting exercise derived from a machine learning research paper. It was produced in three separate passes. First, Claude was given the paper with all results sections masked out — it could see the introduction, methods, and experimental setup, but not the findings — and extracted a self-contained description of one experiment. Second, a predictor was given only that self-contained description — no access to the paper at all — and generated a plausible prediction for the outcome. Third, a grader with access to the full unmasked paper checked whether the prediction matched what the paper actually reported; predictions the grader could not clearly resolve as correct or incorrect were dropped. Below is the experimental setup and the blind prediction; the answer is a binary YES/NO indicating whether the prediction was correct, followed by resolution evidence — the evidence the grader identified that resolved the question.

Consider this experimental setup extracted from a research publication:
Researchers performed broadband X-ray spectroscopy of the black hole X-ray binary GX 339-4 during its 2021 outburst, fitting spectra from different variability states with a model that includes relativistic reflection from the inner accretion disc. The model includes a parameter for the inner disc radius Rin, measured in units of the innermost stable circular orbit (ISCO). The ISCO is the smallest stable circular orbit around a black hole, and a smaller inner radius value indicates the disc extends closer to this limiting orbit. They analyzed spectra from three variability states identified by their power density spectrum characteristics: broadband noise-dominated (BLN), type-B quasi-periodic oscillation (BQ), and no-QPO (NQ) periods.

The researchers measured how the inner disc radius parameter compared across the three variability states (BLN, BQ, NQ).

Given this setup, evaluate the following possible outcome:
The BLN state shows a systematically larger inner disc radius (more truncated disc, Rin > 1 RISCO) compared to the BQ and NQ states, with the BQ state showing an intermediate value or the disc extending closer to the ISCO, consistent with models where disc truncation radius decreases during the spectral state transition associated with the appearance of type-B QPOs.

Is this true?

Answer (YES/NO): NO